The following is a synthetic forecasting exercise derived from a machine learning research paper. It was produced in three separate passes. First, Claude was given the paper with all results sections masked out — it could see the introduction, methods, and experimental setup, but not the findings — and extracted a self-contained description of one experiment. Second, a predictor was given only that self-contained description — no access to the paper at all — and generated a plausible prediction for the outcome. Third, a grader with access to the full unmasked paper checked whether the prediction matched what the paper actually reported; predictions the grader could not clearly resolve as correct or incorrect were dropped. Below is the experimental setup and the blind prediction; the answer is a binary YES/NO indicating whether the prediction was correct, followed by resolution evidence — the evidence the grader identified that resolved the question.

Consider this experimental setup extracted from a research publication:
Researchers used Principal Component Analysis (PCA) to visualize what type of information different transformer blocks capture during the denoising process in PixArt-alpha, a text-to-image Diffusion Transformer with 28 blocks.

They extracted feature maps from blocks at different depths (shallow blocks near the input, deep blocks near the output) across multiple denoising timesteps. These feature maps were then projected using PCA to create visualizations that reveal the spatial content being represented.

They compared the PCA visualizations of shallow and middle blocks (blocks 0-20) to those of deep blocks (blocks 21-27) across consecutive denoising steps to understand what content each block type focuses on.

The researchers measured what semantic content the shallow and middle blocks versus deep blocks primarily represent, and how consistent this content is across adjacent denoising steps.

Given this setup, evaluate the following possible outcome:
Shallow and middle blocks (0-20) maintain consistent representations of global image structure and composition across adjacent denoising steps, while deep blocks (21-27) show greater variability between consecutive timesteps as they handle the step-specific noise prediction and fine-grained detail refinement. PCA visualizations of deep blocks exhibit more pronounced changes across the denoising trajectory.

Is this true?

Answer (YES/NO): YES